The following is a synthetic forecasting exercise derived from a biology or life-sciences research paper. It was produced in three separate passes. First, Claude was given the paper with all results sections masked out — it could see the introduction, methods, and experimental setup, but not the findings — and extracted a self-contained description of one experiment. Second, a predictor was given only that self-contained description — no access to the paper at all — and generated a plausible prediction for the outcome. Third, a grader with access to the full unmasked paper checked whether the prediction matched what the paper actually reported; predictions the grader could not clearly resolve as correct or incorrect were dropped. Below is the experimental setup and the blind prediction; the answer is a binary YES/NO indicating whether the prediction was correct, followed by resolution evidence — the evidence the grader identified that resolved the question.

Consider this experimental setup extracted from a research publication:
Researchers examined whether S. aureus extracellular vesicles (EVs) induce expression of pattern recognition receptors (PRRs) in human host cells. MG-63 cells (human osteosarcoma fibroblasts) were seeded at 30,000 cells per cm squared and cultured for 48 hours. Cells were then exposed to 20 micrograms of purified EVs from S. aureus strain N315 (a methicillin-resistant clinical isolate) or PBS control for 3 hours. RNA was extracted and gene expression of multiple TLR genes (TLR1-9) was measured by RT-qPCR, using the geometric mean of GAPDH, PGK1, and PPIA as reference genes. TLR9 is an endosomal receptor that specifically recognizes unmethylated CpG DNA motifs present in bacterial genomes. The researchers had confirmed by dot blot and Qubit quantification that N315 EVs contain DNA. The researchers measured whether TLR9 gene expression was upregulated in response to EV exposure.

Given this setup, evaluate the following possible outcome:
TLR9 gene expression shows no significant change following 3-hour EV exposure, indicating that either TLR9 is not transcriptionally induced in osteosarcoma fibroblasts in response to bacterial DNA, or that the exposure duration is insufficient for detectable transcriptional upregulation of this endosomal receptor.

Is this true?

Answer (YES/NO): YES